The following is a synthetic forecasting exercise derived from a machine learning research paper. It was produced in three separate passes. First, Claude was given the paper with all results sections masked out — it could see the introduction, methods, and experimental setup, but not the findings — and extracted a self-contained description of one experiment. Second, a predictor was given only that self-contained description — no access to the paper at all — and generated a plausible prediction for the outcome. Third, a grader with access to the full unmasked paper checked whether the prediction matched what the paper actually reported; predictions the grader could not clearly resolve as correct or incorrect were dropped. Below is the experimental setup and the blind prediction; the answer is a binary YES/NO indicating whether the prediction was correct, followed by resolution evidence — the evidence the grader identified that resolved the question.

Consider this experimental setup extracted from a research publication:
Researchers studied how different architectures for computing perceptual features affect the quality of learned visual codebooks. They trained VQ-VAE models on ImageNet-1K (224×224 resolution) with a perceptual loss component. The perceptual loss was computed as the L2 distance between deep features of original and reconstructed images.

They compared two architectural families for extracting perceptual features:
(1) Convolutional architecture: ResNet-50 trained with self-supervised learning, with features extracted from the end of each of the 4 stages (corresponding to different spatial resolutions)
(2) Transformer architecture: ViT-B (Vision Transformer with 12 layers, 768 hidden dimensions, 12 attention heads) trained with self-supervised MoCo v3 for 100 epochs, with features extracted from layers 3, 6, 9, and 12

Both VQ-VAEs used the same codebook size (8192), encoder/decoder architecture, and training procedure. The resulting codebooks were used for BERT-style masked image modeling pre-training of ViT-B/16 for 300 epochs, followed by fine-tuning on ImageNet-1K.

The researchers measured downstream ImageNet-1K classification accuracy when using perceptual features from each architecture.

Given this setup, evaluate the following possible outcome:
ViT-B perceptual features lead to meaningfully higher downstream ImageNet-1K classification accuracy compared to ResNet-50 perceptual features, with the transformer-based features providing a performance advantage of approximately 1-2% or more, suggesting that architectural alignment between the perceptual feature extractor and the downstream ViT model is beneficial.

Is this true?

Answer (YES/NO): NO